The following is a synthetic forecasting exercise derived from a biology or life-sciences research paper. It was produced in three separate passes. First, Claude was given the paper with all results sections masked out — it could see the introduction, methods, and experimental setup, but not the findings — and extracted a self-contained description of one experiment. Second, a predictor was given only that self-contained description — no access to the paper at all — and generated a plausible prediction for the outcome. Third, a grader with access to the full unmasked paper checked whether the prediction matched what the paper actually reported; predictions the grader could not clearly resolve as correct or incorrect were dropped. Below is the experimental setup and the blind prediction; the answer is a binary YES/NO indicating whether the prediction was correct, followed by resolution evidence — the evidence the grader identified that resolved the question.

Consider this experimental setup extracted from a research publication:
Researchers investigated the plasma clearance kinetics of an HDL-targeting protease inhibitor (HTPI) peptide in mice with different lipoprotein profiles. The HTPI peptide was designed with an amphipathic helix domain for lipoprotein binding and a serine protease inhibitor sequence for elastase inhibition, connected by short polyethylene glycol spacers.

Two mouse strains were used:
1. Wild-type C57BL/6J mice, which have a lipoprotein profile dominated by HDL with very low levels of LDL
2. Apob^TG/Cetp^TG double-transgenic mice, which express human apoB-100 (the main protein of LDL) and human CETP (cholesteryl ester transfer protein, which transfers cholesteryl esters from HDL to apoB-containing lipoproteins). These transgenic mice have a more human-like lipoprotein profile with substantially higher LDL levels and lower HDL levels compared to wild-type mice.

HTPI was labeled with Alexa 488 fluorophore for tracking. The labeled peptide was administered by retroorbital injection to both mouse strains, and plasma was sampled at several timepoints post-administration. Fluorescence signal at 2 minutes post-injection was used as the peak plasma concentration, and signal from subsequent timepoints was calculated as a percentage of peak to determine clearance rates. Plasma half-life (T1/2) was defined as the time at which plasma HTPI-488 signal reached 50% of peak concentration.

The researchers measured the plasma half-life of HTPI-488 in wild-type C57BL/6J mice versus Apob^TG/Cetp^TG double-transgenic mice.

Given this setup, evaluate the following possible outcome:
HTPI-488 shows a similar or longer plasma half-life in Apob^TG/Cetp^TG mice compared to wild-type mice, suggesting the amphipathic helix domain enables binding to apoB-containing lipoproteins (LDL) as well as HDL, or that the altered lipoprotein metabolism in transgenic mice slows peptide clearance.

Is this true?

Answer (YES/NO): YES